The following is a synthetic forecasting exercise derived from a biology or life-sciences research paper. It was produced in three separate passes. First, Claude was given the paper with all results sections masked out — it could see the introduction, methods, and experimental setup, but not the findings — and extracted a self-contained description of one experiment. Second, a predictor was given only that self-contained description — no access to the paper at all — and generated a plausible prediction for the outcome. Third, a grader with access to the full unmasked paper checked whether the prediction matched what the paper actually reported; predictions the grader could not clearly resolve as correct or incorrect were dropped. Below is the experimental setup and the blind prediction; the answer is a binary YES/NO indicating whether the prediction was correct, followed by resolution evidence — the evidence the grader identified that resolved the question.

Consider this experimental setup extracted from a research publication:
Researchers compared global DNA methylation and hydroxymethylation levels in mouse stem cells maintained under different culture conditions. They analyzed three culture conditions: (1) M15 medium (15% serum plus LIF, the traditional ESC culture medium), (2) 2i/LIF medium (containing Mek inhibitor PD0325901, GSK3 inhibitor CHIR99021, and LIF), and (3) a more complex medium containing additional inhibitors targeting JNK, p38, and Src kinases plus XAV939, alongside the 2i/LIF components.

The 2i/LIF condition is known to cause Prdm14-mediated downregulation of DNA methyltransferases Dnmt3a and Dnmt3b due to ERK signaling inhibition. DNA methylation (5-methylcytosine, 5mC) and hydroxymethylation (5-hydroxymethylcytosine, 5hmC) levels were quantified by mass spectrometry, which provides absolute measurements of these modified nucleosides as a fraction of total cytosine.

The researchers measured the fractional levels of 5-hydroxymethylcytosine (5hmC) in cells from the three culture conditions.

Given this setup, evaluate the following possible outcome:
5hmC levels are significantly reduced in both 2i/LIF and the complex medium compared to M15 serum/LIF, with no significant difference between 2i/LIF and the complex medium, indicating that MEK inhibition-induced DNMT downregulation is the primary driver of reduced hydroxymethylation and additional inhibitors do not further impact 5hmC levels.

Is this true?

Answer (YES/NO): NO